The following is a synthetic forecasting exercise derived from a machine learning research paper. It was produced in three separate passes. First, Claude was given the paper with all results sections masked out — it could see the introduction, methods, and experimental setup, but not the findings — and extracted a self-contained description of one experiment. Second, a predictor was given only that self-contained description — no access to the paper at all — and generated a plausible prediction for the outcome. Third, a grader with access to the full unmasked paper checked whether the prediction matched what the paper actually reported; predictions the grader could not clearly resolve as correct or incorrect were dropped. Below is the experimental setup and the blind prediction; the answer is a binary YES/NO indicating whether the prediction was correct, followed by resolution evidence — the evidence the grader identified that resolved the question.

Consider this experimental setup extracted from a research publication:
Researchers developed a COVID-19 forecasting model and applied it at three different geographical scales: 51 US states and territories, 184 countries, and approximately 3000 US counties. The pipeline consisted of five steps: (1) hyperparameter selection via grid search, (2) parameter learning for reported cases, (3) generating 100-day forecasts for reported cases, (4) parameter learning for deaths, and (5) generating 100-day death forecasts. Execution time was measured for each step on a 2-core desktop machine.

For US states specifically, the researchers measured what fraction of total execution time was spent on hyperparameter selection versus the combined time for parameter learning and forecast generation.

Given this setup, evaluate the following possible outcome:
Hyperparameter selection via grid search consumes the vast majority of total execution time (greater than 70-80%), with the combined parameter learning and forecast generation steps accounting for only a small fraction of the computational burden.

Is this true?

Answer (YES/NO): YES